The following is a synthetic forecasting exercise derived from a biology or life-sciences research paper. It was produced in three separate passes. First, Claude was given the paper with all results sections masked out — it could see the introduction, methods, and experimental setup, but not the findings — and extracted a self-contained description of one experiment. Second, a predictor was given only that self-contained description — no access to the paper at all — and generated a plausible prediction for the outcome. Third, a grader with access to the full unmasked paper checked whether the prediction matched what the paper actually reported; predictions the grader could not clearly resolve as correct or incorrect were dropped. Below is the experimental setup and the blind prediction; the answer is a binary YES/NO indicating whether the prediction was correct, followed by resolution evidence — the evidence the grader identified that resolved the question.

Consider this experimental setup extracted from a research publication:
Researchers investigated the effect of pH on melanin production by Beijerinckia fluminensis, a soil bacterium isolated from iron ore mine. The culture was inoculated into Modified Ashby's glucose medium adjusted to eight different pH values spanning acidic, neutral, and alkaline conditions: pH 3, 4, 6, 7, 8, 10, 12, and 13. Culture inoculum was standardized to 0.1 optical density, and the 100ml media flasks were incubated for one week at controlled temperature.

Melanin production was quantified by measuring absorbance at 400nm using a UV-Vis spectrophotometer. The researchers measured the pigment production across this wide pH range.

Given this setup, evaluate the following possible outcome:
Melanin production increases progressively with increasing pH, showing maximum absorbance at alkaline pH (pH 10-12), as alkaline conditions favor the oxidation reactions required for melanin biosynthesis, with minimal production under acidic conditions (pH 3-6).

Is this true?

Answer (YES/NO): NO